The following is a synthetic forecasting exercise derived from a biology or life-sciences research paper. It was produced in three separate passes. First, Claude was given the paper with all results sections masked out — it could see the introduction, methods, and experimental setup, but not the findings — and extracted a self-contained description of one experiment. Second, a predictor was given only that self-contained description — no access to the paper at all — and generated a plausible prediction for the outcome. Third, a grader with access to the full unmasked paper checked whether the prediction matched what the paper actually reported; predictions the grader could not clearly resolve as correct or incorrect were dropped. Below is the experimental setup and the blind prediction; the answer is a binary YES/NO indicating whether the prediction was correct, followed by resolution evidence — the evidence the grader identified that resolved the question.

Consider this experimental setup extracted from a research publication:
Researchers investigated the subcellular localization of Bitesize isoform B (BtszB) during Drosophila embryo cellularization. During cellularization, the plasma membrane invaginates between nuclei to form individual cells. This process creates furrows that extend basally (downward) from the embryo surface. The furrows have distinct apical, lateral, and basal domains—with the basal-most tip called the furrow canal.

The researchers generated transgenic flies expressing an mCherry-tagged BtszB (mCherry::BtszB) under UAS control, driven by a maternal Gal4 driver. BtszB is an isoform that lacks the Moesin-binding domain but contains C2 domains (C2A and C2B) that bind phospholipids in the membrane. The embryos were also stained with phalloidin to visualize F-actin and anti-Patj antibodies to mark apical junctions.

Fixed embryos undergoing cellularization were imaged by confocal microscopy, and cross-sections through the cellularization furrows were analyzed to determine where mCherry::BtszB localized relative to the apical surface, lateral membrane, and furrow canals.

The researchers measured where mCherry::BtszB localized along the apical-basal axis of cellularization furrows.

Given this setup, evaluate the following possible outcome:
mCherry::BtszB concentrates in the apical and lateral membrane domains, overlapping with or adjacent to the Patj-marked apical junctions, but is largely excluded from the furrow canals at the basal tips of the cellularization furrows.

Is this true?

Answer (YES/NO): NO